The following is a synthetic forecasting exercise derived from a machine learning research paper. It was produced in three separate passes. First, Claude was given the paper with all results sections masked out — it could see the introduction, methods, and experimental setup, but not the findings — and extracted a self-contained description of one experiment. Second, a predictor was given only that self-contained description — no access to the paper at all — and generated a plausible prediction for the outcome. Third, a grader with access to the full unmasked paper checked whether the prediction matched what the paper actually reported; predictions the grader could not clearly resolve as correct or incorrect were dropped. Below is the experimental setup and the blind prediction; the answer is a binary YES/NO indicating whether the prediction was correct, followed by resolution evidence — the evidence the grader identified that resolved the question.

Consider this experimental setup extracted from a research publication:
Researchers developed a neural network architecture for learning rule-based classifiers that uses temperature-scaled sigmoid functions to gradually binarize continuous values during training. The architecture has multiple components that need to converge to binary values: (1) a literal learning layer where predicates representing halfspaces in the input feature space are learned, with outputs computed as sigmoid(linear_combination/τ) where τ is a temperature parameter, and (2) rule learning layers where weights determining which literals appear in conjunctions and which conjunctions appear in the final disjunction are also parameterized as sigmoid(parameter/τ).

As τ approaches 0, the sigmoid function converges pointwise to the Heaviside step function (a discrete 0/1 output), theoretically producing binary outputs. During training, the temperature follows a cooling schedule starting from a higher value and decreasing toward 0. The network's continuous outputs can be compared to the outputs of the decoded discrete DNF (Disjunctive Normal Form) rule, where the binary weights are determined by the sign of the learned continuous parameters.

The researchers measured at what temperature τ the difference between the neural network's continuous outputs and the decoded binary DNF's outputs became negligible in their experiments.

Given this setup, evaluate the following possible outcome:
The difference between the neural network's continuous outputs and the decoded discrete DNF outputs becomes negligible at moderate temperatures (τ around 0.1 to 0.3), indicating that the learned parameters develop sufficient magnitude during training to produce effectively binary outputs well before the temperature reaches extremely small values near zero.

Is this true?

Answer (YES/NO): NO